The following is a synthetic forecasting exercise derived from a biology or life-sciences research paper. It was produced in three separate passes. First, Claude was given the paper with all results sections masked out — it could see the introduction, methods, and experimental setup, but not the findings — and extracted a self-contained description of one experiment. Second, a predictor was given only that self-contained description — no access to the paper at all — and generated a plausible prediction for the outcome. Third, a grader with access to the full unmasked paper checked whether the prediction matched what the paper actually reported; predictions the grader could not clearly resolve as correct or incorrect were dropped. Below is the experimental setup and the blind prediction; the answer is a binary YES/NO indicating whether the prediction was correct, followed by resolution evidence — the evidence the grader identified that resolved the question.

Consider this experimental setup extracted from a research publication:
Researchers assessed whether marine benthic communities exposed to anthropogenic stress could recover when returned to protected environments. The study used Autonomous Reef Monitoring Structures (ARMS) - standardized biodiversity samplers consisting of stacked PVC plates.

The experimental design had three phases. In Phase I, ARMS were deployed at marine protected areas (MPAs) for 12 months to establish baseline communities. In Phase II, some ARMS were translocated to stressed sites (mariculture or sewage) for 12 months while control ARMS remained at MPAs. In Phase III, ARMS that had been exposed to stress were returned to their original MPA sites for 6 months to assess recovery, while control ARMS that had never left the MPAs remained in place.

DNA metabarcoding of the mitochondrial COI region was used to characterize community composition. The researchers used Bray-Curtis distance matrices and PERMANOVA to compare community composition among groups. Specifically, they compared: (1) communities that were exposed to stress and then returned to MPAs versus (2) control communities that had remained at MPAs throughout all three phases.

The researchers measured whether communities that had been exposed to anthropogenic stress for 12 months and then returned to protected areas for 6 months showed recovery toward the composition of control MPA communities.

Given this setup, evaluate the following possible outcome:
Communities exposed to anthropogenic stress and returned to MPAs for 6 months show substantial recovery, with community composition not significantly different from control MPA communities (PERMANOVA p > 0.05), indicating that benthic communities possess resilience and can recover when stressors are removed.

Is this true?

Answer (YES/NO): YES